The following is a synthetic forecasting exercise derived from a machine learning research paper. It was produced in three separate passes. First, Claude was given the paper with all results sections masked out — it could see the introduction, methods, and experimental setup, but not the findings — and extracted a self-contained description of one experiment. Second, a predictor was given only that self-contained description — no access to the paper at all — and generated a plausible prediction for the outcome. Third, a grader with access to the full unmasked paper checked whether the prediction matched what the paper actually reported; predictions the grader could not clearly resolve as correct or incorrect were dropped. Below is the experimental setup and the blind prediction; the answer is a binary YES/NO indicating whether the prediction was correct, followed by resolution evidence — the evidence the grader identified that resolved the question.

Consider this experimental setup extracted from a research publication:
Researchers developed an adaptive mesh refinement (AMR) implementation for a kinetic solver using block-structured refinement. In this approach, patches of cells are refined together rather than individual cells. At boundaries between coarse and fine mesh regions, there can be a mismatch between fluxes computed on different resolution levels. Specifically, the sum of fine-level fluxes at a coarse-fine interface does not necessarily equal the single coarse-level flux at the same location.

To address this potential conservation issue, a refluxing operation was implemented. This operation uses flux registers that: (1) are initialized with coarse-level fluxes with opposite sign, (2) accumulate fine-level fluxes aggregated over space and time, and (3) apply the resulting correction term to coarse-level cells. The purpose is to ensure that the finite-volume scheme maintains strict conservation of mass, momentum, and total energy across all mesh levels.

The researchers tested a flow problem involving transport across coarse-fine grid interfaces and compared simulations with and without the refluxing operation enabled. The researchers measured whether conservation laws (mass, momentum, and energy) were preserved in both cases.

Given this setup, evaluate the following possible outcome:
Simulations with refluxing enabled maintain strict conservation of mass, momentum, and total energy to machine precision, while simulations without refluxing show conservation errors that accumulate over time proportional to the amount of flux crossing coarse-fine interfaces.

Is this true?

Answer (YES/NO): NO